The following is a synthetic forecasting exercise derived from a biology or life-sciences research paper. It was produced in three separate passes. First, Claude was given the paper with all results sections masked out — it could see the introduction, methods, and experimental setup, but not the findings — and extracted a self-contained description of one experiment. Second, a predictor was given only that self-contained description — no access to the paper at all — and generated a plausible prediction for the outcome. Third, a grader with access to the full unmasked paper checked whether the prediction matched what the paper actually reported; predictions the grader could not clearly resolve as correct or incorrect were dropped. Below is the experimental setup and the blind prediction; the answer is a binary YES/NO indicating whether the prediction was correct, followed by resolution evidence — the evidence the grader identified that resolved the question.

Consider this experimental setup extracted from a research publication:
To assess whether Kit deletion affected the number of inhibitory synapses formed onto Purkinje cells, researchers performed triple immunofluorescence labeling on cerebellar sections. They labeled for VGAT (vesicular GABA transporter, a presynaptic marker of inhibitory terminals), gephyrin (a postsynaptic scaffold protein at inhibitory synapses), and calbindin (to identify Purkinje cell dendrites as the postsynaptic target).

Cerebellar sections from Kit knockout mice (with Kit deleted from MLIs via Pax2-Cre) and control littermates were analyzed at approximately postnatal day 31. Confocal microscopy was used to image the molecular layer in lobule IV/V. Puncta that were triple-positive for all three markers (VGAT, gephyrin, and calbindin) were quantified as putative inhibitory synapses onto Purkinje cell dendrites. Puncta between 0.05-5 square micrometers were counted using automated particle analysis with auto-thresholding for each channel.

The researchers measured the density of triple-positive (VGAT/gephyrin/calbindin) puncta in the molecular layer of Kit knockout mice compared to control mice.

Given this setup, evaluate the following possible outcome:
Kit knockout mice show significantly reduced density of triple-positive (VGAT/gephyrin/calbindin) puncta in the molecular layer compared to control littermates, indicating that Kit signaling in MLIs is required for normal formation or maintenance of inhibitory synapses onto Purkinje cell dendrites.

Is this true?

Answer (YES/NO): NO